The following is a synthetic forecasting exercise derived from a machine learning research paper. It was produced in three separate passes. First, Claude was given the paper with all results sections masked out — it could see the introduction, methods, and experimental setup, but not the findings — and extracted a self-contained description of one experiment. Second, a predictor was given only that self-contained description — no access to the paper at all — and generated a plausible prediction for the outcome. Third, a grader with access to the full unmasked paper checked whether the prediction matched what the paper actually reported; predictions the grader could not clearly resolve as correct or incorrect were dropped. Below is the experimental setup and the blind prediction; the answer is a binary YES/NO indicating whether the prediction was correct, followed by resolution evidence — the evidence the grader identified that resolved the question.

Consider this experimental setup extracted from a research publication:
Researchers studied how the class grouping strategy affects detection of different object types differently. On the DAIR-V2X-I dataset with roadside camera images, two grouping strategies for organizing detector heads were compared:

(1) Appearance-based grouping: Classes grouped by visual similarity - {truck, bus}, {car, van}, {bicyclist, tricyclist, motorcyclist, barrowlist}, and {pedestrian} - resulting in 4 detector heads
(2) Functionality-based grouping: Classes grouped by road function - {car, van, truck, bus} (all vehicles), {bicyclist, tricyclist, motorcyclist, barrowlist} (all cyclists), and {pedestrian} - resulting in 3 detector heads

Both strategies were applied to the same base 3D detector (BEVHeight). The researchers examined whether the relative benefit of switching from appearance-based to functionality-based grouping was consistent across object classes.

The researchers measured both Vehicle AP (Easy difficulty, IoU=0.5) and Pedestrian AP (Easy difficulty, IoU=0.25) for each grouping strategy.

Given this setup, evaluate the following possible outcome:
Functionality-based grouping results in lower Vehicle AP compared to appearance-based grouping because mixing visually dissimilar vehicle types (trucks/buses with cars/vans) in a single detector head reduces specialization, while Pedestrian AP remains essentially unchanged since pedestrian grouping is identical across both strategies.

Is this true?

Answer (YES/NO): NO